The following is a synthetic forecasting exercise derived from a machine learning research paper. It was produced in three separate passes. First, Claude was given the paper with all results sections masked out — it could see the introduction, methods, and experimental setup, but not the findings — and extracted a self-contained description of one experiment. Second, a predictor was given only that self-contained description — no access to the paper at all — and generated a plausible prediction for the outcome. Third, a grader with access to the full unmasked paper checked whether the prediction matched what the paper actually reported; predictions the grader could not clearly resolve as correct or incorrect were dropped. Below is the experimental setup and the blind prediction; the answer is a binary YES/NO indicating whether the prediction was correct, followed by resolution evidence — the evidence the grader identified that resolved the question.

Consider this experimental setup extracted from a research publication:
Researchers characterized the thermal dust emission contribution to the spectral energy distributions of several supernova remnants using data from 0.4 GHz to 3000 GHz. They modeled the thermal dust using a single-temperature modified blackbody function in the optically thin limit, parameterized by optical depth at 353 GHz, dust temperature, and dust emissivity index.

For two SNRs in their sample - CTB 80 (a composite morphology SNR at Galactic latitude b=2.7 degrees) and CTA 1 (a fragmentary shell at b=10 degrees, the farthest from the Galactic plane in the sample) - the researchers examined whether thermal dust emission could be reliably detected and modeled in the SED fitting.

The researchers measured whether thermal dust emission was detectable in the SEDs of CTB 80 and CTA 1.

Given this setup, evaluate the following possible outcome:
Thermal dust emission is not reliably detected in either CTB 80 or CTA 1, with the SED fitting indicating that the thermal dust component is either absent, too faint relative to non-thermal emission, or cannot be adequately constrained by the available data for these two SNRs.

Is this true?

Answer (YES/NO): YES